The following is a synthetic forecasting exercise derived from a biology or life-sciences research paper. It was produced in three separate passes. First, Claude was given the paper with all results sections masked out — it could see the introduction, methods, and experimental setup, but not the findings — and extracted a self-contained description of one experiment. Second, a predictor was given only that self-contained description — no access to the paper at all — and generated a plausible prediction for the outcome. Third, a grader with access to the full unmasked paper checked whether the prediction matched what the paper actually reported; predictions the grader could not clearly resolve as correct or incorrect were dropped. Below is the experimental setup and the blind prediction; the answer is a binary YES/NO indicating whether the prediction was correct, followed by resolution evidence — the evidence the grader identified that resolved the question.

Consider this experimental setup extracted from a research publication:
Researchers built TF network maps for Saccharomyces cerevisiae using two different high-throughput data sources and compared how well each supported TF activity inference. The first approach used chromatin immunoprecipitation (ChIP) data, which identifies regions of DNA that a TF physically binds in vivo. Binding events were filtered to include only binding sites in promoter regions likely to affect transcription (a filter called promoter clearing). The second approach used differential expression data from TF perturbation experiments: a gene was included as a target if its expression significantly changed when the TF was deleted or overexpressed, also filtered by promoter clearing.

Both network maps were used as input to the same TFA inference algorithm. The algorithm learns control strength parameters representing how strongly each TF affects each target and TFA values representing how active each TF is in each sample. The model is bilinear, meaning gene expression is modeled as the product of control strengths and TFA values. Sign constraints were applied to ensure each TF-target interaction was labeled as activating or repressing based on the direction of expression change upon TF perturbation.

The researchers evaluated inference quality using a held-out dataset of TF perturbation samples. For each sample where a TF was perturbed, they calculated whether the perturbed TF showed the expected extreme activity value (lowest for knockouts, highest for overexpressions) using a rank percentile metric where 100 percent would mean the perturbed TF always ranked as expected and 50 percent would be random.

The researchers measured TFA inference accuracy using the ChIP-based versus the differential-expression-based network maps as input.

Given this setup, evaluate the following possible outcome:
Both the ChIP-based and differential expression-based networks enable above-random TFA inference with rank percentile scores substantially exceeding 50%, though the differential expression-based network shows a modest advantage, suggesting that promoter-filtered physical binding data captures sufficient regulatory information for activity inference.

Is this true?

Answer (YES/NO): YES